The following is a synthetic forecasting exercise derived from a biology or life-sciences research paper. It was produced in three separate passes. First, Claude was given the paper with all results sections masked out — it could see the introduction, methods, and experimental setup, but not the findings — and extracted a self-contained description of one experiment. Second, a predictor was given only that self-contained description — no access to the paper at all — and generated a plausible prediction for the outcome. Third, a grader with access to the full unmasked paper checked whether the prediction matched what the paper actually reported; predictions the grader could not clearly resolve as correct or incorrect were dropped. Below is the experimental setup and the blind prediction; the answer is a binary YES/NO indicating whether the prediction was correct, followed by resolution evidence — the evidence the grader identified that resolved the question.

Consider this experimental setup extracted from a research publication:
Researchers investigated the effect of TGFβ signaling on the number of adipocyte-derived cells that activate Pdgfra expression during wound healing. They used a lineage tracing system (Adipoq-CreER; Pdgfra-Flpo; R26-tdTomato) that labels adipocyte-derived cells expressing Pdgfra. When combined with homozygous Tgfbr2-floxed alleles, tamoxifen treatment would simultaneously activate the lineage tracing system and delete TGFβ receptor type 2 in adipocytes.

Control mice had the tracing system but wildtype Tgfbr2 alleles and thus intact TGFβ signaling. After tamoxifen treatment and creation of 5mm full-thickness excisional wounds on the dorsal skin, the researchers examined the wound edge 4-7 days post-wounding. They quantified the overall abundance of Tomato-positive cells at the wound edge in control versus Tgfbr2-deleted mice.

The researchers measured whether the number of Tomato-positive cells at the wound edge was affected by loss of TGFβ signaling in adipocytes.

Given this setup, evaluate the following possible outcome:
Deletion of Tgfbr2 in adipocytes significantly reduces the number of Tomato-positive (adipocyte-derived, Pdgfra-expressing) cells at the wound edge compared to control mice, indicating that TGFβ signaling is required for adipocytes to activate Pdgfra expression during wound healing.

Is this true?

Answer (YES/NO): NO